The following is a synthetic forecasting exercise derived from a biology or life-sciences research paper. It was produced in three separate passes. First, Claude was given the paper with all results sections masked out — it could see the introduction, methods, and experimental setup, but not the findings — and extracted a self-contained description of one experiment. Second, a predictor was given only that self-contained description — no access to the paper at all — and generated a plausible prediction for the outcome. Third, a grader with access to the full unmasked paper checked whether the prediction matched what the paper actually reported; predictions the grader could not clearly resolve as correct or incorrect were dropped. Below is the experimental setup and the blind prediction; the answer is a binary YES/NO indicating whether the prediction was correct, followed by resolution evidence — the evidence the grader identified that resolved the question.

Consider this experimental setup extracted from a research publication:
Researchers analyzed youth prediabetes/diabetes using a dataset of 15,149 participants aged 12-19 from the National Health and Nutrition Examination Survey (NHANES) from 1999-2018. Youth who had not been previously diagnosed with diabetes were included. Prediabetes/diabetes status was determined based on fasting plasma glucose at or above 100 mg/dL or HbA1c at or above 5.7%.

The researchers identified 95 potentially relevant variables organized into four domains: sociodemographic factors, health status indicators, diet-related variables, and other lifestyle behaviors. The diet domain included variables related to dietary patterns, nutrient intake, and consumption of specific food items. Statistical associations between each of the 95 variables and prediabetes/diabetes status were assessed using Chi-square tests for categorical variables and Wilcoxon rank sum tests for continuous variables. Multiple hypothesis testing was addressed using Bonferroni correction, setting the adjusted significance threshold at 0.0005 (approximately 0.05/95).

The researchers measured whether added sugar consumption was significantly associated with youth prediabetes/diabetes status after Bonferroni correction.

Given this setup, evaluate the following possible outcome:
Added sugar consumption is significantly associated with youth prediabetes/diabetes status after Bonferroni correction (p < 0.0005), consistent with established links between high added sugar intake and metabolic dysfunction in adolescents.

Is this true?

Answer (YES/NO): NO